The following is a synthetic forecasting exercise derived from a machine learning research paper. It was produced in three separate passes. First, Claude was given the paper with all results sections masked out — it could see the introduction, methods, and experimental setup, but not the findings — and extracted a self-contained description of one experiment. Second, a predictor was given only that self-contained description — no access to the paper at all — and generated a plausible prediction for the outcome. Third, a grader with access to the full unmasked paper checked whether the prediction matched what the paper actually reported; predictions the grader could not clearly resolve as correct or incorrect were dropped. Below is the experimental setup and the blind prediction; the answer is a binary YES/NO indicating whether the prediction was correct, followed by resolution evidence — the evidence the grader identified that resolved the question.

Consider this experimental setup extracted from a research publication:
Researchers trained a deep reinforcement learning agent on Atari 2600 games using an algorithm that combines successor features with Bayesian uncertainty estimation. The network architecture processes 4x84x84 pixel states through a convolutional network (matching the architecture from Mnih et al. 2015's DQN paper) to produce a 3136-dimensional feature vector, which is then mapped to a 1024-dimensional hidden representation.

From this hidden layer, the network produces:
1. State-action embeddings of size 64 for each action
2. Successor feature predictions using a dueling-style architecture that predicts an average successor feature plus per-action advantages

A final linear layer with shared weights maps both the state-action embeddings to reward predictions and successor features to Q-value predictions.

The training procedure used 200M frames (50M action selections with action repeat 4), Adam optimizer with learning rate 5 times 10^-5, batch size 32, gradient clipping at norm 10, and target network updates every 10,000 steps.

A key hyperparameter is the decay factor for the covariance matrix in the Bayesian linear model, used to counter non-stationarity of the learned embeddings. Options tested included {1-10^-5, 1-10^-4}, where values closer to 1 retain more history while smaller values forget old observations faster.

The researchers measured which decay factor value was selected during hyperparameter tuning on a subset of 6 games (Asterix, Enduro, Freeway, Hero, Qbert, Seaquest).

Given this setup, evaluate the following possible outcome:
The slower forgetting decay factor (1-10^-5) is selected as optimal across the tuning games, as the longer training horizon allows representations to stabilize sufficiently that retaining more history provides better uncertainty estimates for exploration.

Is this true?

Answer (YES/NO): YES